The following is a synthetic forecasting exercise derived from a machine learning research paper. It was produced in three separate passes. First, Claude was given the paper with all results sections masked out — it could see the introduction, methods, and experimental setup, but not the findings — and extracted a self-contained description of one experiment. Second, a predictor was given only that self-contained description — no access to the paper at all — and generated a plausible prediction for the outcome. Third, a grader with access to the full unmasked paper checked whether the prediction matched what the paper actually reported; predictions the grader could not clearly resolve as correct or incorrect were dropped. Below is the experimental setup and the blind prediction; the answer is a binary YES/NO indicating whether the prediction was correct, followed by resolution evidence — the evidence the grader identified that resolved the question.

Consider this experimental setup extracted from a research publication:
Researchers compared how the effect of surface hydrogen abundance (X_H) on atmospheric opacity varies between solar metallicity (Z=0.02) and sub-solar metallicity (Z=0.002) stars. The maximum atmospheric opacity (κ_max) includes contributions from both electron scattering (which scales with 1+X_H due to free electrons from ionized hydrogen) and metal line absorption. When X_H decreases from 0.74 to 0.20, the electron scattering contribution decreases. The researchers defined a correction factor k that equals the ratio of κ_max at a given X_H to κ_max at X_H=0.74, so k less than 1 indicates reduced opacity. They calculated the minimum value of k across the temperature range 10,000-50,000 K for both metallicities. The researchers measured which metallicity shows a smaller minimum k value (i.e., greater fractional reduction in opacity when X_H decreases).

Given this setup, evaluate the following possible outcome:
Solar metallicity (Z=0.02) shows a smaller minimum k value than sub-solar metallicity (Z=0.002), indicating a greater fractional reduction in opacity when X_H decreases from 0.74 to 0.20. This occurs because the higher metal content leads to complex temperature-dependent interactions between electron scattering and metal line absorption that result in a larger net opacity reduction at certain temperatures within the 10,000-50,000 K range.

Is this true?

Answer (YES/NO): NO